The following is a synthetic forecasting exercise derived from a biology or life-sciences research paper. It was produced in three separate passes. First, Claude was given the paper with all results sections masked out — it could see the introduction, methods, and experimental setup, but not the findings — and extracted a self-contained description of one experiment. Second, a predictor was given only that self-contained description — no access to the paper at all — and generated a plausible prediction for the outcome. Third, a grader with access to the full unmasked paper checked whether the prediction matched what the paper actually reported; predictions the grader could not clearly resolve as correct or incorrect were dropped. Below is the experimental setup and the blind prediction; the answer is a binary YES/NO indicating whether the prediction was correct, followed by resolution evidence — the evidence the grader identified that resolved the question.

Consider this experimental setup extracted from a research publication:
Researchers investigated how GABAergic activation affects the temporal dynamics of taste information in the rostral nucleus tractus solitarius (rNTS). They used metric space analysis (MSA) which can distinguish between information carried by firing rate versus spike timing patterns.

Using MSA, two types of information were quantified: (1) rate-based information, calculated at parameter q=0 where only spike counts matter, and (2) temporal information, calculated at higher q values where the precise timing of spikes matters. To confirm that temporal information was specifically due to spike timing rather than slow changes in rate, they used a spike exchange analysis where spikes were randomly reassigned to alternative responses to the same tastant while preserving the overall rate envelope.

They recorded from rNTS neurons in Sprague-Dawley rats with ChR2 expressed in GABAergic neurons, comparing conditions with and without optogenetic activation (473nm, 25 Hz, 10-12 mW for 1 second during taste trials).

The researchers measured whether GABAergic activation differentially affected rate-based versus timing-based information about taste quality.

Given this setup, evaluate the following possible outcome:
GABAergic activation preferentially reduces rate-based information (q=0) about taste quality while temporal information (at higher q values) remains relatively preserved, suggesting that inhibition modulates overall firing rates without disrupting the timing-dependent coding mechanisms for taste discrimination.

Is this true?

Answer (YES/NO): NO